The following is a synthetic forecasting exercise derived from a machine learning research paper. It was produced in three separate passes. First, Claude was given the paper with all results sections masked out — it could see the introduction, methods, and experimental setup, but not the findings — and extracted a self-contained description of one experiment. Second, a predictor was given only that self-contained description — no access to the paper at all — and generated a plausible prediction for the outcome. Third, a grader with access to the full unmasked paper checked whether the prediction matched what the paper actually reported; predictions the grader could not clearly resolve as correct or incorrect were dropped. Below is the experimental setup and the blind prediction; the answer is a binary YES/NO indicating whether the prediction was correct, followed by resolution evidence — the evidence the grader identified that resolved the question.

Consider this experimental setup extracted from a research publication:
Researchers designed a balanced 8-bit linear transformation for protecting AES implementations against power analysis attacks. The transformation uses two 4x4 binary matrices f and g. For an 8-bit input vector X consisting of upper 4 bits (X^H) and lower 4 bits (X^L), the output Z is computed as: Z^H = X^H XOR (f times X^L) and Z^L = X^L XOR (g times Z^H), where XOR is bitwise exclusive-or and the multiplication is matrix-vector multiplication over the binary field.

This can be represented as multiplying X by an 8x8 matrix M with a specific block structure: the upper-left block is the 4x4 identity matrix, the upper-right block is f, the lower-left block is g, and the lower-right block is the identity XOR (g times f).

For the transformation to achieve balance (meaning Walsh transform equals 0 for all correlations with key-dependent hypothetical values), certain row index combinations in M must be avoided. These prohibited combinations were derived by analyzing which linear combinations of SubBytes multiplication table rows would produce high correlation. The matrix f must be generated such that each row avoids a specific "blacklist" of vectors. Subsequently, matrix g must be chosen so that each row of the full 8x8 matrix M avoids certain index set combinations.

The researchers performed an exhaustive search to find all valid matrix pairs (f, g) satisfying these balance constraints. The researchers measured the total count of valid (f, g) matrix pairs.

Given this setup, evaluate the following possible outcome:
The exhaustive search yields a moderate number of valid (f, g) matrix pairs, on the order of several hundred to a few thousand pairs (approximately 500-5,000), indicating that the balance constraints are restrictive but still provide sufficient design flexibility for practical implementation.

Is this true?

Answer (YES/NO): NO